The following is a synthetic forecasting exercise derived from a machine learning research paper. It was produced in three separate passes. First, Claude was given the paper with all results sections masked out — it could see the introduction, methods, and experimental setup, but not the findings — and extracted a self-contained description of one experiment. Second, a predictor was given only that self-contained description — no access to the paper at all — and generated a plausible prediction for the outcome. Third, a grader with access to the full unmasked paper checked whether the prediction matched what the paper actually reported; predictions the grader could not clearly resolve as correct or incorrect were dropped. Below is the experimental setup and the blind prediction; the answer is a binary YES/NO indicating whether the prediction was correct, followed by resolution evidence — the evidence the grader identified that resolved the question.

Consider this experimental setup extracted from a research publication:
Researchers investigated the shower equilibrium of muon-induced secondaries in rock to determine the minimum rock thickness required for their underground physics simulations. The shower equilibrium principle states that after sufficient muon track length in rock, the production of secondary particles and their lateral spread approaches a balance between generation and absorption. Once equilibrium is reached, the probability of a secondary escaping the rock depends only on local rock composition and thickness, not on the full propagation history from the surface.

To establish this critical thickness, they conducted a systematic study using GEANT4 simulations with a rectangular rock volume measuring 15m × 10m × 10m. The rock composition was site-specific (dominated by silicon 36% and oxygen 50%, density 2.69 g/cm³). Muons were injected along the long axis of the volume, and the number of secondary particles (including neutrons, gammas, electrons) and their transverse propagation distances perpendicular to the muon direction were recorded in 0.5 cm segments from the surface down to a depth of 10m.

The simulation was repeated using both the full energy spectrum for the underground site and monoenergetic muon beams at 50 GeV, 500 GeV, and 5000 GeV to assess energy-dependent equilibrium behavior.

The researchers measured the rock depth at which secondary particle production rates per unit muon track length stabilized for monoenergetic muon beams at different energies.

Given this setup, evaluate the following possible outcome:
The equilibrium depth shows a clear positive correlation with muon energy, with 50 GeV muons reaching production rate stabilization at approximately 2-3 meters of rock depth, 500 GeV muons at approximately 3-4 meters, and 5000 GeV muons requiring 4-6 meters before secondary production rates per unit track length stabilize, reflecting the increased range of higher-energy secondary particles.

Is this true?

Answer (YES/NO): NO